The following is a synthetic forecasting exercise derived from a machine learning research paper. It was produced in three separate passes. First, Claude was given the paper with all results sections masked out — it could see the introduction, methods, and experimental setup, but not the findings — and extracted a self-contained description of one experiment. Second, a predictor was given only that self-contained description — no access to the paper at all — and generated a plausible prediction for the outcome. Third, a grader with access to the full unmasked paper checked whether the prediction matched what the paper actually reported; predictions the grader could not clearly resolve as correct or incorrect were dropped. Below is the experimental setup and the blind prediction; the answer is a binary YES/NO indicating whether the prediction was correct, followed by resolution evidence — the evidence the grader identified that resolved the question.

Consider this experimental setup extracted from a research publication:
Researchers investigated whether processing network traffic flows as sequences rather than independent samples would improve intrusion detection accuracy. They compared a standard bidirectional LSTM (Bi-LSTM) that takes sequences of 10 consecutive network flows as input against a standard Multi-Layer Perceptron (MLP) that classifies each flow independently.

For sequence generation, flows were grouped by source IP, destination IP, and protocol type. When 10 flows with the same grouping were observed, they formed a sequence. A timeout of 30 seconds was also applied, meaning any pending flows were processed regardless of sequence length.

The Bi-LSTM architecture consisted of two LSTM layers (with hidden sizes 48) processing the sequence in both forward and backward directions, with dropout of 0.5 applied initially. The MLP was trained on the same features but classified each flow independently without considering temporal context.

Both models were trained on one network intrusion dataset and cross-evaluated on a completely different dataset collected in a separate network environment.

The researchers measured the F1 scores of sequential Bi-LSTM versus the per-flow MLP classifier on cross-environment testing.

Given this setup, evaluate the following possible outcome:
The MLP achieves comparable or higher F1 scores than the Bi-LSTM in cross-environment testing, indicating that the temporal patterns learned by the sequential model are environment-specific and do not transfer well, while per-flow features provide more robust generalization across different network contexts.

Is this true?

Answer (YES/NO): YES